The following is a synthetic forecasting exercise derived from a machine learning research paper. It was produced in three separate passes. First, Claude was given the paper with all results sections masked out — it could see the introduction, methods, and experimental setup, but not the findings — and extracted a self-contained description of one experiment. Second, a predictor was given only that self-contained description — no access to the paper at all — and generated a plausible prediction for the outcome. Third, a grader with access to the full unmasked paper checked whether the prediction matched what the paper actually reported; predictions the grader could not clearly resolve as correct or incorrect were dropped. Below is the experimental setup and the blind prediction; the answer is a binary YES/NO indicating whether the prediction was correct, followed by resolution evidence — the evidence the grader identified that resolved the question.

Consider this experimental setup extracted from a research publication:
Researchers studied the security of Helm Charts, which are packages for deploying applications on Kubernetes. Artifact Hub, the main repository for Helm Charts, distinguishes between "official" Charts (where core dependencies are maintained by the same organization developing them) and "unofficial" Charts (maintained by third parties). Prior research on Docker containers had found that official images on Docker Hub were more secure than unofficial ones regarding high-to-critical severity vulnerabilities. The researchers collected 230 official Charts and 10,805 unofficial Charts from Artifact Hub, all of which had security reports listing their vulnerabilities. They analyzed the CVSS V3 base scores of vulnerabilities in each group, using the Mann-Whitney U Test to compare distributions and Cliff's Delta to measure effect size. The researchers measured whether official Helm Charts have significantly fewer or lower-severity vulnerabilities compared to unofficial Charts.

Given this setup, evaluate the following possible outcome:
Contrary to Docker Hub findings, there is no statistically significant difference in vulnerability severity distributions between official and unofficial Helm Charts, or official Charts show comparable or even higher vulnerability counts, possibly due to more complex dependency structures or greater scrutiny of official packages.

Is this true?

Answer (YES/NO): YES